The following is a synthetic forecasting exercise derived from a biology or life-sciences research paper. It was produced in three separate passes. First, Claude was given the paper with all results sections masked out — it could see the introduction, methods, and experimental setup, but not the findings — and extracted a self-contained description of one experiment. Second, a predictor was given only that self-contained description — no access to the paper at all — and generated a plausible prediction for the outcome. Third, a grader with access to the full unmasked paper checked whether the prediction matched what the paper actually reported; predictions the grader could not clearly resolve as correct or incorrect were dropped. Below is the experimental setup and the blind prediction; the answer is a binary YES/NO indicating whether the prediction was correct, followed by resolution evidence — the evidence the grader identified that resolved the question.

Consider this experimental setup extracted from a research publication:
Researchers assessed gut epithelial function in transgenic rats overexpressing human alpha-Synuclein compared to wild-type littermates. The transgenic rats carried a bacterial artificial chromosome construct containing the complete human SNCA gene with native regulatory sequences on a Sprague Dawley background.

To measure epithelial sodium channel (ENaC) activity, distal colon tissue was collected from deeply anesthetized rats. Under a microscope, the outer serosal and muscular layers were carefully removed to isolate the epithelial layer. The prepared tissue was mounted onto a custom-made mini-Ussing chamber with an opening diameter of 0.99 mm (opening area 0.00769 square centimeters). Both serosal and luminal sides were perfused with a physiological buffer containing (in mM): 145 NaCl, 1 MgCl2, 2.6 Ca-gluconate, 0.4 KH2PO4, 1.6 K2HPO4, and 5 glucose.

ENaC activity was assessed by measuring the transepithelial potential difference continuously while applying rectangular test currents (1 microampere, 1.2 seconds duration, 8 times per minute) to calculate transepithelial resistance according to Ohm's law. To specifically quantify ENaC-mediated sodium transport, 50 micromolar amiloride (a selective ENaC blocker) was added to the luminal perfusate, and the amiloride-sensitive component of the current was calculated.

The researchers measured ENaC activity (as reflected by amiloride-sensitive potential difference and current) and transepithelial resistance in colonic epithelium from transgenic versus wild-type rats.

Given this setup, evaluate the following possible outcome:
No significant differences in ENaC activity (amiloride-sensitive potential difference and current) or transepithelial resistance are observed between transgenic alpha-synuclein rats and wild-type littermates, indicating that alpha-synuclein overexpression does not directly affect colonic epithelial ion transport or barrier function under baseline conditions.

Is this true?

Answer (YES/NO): NO